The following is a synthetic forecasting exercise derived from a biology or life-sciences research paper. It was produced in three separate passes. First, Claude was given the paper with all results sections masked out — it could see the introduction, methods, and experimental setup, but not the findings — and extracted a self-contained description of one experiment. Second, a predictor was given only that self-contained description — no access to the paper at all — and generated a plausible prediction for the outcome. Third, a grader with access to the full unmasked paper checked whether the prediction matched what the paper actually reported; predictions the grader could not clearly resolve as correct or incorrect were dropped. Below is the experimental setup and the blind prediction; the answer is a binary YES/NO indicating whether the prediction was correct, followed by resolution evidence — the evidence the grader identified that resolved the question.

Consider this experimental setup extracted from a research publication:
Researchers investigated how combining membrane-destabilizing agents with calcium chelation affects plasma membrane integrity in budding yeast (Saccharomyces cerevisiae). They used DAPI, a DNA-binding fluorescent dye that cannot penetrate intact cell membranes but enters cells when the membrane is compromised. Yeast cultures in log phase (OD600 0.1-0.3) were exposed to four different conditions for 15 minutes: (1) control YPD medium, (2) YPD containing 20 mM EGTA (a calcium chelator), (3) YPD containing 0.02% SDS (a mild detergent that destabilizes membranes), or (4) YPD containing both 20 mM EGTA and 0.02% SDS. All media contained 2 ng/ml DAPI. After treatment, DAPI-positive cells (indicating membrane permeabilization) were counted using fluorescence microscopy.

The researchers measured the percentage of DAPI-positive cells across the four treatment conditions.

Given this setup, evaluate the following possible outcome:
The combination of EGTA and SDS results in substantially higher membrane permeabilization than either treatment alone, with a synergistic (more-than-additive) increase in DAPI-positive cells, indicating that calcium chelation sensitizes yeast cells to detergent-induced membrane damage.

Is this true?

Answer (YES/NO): YES